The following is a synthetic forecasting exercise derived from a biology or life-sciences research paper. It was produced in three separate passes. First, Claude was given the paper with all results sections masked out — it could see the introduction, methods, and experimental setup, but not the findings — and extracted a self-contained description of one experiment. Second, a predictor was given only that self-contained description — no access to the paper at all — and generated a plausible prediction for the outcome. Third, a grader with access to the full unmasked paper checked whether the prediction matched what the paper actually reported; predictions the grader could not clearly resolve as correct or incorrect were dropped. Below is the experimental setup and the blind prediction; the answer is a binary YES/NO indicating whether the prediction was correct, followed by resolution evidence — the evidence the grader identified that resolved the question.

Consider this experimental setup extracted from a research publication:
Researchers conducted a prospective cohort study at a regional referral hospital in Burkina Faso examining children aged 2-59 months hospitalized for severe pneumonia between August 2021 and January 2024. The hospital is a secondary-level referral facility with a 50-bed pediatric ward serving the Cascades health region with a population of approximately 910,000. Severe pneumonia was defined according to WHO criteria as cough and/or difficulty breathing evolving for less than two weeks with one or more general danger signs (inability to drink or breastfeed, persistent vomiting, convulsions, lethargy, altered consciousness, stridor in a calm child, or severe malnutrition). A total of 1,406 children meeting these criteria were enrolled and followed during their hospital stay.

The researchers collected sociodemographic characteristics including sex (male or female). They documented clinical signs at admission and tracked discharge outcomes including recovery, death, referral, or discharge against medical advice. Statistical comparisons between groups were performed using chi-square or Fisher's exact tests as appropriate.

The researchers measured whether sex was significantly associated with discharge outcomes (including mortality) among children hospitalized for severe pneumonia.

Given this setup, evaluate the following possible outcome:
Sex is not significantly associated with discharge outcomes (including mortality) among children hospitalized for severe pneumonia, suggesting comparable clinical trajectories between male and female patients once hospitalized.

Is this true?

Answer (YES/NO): YES